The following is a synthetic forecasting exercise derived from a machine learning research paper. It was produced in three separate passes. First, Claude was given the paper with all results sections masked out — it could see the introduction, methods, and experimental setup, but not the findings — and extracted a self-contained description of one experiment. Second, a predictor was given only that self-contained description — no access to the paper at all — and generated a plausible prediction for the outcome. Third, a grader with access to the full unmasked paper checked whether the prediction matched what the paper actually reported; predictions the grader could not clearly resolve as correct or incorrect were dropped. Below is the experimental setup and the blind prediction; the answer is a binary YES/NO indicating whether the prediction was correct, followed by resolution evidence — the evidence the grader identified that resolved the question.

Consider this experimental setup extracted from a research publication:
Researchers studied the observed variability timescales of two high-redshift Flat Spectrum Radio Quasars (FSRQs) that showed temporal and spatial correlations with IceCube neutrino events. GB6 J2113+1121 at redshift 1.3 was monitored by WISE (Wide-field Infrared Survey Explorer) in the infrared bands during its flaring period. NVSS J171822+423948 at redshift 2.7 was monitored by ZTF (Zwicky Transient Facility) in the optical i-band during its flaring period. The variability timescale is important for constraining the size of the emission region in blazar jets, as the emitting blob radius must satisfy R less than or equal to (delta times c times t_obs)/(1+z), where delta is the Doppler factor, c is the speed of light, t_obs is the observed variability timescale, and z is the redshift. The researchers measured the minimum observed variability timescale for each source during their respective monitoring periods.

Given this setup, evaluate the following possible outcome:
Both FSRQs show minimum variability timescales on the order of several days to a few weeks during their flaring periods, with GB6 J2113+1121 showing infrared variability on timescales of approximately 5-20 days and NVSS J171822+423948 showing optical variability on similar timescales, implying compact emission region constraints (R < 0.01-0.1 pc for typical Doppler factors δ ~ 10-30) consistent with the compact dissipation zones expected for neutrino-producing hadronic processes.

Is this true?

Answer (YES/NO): NO